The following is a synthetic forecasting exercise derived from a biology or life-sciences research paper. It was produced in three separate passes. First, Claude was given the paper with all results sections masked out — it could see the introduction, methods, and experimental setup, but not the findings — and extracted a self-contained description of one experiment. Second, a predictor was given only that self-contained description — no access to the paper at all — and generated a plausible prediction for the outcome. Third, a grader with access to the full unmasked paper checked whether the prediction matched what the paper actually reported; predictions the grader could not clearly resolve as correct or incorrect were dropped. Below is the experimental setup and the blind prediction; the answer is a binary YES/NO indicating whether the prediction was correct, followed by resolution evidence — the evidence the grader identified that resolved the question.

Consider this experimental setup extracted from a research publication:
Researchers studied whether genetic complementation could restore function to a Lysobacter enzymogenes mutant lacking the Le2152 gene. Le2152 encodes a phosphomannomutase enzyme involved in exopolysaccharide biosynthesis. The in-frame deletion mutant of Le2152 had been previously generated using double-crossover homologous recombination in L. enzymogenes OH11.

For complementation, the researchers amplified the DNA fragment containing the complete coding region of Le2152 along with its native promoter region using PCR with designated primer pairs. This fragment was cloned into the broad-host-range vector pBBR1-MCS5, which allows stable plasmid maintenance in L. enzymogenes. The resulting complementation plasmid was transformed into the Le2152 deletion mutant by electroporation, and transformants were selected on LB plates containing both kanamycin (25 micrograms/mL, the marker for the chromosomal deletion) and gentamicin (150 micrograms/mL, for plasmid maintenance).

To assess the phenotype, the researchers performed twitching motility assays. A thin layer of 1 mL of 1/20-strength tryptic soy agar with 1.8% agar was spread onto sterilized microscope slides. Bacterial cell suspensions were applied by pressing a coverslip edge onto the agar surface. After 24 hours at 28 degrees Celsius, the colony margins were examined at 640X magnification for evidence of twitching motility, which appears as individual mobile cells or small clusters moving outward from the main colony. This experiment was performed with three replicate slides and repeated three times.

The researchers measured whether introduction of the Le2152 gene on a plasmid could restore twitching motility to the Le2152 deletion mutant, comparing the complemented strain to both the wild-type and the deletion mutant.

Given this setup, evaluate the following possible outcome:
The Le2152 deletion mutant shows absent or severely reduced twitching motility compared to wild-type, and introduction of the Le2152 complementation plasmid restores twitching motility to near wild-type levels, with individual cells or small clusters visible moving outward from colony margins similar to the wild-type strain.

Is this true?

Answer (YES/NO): YES